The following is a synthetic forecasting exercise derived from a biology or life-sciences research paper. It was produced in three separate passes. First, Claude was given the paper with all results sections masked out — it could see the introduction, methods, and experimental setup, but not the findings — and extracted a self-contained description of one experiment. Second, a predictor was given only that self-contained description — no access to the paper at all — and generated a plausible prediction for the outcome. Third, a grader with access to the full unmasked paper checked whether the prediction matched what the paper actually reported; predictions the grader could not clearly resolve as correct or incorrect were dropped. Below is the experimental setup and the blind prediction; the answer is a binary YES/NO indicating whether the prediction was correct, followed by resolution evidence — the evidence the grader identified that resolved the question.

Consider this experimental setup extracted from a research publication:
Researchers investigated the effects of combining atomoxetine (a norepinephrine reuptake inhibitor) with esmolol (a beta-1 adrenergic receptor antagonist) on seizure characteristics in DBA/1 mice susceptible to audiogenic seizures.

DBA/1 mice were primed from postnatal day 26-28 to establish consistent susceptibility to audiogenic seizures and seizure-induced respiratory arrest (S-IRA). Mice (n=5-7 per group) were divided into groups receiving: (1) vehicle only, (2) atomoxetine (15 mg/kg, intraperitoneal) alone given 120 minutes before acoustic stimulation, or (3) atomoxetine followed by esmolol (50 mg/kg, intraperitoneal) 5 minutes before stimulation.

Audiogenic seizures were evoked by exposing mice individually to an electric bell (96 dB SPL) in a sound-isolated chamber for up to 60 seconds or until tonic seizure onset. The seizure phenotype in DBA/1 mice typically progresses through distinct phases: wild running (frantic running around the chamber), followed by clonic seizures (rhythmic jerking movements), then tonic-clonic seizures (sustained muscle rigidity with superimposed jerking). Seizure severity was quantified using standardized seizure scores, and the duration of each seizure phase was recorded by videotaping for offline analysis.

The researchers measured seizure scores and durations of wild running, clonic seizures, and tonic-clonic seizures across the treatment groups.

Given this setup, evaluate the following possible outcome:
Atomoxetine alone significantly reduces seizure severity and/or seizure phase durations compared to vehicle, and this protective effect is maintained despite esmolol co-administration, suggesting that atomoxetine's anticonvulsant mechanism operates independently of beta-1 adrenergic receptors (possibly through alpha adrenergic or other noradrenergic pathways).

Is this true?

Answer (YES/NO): YES